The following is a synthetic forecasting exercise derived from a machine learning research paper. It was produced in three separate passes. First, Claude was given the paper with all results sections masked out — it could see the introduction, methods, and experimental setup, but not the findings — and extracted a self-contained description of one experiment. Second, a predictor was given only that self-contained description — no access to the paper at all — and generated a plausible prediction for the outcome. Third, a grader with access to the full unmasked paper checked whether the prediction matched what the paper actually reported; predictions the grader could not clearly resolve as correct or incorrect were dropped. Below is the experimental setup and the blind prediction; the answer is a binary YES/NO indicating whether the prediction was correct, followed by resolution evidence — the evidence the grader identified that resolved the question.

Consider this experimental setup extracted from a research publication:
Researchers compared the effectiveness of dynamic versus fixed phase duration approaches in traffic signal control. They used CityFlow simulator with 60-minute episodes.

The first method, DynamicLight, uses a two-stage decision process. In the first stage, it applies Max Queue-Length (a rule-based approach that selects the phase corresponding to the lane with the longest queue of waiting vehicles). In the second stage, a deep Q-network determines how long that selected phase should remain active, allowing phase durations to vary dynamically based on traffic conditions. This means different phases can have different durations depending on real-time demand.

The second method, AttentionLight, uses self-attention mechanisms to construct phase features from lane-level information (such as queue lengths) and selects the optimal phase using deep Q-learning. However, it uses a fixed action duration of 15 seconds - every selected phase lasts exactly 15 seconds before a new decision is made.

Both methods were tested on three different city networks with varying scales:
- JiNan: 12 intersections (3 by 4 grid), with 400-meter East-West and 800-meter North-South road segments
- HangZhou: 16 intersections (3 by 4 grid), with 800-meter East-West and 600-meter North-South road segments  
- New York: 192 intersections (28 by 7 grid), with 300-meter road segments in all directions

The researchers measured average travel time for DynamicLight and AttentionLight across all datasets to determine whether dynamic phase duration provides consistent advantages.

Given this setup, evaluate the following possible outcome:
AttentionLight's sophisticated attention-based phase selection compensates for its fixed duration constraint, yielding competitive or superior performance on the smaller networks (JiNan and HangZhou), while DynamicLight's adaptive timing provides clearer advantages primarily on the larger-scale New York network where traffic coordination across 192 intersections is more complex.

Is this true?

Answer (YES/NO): NO